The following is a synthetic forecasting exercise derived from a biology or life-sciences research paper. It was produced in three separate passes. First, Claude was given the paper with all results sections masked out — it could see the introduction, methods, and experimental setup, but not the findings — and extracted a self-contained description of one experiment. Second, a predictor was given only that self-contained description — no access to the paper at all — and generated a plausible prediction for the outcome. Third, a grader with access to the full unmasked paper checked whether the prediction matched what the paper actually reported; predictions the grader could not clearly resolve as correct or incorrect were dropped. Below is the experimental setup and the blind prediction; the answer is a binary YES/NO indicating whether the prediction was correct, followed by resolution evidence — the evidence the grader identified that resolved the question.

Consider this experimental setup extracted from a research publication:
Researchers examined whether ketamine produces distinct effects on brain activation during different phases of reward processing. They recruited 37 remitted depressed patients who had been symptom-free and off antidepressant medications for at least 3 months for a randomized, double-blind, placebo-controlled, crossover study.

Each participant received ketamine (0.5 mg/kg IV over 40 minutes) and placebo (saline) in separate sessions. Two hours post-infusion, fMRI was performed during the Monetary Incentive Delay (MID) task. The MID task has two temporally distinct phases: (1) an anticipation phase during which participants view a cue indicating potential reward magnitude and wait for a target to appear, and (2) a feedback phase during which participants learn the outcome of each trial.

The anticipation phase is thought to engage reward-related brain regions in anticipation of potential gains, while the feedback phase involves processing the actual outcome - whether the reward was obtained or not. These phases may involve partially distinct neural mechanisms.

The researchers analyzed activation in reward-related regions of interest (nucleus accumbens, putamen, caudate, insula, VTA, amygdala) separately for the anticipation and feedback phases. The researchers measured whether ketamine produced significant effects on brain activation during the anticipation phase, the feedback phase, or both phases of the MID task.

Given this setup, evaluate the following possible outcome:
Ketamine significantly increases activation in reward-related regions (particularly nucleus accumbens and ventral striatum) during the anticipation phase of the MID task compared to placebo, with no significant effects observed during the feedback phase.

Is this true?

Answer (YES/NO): NO